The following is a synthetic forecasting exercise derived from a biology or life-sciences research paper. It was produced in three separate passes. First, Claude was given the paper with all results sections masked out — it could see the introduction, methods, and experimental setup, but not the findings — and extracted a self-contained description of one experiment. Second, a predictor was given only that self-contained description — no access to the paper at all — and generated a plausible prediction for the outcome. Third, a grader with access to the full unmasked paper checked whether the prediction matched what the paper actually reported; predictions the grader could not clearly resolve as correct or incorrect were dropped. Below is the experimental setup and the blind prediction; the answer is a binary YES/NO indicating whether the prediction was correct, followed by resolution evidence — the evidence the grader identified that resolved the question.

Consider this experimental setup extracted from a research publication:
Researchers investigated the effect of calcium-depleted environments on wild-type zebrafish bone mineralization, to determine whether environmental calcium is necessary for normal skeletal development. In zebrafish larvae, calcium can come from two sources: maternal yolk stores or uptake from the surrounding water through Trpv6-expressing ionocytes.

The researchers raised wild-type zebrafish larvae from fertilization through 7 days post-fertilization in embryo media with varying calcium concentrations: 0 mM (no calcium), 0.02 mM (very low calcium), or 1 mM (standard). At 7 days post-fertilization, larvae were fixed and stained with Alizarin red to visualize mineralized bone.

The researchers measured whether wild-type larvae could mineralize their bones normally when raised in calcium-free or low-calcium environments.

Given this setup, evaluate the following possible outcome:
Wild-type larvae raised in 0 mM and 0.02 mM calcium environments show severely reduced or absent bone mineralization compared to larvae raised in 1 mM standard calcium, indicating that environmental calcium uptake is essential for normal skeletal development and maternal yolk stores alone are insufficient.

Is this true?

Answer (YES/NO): YES